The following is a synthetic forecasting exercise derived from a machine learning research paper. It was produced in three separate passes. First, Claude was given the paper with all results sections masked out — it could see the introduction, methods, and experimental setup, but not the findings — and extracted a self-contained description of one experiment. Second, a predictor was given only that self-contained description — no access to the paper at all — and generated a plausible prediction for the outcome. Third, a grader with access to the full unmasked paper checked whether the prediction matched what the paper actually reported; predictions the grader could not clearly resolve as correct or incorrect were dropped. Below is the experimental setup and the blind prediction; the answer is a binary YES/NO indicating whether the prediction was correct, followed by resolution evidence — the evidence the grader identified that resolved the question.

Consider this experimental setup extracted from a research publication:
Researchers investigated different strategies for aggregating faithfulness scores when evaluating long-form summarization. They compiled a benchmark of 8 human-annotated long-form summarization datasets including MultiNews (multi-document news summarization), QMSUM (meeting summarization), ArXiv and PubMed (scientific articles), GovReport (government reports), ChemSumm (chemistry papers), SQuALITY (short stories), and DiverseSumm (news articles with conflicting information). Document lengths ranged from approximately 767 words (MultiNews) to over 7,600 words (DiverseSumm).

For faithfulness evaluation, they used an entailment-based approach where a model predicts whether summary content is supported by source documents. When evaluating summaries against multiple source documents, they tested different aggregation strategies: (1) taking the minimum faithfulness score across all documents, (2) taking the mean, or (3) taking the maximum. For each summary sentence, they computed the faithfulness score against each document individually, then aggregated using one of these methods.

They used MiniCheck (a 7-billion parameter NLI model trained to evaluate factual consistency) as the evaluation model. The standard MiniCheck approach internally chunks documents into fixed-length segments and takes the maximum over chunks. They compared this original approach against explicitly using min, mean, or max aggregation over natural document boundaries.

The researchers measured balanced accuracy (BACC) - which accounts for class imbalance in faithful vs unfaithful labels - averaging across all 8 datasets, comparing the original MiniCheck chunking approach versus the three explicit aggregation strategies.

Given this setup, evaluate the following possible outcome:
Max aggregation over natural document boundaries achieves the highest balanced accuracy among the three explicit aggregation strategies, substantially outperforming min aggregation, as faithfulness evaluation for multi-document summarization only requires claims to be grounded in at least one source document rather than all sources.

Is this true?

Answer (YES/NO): YES